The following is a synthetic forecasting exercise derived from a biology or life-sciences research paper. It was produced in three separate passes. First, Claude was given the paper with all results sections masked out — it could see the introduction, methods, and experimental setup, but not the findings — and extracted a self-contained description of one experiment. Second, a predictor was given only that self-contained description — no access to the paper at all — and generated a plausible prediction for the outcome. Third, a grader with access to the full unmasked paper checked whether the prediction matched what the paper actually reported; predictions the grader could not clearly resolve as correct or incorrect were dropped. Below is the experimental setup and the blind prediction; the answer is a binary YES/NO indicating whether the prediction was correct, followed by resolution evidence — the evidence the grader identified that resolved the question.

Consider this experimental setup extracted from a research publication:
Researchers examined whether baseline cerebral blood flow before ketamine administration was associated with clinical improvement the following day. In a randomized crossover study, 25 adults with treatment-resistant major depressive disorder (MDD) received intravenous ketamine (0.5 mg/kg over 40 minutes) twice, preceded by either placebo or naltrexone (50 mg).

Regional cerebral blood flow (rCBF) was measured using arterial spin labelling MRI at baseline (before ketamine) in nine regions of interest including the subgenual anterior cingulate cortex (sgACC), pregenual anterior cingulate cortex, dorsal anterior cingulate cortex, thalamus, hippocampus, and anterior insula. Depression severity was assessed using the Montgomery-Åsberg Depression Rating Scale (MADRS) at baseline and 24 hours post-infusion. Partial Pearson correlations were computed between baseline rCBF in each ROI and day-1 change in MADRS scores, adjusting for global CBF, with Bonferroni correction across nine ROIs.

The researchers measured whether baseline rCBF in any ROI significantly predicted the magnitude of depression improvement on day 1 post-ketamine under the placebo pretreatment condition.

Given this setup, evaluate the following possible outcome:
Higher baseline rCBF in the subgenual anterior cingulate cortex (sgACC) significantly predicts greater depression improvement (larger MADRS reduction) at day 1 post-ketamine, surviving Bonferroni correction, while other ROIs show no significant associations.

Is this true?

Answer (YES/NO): NO